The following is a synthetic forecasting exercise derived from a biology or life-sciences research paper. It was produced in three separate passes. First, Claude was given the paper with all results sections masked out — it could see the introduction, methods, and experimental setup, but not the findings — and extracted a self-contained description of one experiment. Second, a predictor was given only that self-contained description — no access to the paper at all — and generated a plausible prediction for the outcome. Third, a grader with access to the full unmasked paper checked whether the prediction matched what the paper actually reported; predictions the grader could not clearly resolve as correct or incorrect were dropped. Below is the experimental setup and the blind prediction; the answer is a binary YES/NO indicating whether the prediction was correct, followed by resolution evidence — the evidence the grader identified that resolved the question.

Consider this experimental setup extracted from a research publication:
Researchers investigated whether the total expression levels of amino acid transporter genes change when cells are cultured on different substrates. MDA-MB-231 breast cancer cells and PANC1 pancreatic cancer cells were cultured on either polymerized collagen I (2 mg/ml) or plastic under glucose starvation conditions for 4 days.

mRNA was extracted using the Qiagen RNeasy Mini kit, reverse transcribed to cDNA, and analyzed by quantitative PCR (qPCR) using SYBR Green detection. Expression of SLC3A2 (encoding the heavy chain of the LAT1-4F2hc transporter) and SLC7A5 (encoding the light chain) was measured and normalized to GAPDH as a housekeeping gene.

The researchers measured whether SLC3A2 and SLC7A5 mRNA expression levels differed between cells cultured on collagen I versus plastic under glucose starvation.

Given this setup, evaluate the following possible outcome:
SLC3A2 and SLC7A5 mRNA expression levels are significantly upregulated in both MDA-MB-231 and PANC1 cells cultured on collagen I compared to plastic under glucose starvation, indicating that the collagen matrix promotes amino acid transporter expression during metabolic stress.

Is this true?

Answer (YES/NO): NO